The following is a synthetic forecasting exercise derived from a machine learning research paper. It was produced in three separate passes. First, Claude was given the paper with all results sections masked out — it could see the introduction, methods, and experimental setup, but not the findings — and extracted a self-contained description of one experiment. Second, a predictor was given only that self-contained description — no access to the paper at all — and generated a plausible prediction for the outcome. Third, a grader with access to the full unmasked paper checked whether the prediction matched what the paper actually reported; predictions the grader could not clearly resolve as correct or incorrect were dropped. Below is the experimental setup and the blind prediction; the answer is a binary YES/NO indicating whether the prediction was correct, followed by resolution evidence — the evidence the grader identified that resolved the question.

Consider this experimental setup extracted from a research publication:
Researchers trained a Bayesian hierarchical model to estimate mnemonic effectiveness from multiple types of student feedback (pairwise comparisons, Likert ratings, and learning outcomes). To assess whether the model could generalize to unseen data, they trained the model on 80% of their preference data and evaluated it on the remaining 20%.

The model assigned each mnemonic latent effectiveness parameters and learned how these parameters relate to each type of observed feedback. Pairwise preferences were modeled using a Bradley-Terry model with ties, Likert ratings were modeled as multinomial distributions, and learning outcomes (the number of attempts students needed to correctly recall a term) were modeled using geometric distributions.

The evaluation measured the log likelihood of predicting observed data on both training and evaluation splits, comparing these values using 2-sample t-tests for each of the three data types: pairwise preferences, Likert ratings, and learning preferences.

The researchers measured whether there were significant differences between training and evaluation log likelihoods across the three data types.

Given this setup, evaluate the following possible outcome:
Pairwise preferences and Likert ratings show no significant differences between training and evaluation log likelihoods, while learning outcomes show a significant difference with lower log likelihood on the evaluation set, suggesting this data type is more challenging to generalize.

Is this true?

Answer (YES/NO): YES